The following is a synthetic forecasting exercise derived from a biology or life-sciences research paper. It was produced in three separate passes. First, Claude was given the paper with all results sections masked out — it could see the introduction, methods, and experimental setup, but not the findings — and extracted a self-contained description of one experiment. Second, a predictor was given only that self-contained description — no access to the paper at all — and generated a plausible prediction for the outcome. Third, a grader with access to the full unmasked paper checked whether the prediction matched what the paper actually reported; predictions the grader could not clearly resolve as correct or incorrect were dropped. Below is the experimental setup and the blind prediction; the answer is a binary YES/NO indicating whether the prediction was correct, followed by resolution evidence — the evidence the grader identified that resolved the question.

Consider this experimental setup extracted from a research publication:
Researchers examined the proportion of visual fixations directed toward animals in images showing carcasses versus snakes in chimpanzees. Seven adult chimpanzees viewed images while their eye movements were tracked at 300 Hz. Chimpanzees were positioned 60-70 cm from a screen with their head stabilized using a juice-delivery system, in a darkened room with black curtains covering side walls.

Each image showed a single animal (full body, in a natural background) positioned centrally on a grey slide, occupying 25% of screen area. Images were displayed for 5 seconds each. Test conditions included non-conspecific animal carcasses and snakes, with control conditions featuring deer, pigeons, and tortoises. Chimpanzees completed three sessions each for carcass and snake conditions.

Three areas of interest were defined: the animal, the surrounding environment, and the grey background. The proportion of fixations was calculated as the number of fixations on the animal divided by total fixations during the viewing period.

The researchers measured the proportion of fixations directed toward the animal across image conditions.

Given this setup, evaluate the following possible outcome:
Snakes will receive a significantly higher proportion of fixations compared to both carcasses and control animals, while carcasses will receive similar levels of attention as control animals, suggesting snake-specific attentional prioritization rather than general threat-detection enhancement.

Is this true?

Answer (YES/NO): NO